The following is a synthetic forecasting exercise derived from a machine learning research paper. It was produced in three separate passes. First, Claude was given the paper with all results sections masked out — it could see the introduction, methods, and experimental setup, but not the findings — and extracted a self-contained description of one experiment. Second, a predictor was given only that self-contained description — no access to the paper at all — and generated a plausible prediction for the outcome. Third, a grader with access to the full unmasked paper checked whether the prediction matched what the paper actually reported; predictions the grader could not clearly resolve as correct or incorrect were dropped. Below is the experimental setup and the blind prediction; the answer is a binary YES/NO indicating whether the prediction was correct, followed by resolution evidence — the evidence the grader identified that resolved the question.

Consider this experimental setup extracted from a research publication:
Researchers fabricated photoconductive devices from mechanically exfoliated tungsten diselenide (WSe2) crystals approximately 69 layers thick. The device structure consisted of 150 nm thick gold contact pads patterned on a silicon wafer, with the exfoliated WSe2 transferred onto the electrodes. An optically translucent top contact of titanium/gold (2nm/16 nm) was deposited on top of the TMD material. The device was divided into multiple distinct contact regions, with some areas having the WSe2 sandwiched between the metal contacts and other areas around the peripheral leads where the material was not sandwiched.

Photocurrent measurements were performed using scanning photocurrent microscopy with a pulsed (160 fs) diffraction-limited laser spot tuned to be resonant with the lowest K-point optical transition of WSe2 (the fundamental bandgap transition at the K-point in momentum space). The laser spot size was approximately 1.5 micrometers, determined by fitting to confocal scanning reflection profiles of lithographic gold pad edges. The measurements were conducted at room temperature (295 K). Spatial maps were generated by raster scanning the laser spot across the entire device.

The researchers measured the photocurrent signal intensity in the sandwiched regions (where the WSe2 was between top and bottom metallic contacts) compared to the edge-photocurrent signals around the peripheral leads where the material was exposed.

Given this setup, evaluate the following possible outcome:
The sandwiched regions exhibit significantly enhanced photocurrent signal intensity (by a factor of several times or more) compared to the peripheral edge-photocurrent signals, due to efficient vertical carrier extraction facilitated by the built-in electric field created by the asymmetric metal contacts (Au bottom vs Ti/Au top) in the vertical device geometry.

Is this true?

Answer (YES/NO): YES